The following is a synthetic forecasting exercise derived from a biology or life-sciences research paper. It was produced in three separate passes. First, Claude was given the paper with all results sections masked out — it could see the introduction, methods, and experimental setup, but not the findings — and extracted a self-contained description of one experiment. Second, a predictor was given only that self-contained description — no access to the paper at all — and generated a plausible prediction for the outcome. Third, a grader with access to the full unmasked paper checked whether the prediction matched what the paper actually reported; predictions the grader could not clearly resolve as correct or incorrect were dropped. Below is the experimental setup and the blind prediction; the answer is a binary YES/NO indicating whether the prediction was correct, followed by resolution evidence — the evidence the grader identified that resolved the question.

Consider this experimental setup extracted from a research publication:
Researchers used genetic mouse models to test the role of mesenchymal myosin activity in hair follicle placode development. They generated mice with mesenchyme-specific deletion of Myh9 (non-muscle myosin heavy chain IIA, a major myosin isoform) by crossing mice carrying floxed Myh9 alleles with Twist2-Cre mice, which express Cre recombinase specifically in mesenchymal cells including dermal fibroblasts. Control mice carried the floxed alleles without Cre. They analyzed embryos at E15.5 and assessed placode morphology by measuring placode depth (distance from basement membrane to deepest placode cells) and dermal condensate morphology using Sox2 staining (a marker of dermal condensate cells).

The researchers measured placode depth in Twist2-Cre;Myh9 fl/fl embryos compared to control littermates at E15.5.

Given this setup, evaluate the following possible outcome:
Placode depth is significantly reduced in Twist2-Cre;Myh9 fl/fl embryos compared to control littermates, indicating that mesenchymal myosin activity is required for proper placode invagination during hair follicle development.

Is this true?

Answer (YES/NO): NO